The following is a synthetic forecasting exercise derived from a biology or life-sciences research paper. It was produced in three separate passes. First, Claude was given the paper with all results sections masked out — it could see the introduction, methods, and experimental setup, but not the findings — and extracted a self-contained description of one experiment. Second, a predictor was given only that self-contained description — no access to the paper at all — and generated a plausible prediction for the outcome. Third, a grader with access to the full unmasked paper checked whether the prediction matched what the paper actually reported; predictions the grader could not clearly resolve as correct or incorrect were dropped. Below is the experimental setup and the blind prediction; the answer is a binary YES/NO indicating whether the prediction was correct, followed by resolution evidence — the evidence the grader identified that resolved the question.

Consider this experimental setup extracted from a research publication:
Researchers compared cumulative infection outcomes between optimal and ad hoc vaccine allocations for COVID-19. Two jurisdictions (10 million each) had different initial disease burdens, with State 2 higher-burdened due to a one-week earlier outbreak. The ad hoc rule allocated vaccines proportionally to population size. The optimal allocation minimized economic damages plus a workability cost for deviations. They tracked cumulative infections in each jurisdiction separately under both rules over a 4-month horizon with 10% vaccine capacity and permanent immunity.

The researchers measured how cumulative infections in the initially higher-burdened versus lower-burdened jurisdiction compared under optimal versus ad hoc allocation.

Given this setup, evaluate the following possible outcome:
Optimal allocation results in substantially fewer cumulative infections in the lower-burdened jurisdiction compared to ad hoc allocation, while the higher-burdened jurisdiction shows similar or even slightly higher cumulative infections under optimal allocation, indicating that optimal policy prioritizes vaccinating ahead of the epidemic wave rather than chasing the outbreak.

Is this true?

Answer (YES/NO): YES